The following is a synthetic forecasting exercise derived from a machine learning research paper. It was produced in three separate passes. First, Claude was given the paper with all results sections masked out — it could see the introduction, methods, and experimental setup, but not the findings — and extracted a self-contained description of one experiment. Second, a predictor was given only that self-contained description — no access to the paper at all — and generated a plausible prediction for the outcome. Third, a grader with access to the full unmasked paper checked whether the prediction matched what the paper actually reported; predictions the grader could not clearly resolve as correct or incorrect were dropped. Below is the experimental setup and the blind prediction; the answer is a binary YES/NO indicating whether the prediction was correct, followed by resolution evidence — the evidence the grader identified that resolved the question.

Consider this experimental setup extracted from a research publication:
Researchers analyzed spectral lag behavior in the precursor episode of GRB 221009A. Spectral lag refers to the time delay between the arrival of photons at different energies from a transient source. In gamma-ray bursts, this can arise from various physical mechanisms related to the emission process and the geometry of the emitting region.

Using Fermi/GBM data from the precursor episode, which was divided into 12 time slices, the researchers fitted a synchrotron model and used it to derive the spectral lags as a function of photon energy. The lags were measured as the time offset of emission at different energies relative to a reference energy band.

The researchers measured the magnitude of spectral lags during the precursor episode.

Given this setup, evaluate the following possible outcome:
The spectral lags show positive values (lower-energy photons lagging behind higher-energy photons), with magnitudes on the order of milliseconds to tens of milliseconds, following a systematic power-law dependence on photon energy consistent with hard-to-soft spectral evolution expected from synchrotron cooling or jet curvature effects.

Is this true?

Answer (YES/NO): NO